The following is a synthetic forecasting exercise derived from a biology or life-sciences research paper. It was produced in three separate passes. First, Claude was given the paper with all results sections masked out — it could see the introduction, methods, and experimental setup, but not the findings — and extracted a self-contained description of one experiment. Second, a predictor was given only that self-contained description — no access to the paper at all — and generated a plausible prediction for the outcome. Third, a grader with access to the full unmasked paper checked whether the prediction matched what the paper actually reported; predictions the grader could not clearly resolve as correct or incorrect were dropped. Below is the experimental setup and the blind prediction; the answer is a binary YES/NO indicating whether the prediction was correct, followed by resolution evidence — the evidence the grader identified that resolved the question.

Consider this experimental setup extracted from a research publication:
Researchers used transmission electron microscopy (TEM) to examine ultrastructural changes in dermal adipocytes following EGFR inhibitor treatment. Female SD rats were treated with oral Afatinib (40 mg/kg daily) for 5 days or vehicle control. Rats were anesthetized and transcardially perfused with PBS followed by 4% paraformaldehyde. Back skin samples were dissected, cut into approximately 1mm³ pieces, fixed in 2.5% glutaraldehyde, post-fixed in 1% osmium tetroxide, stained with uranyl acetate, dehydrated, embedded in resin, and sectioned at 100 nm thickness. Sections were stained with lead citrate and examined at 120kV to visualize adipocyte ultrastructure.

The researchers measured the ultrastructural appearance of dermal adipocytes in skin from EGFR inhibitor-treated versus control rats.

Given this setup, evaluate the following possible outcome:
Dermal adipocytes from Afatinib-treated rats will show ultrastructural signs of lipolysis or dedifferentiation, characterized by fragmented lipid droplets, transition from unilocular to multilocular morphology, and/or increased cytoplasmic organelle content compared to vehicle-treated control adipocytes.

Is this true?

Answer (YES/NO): YES